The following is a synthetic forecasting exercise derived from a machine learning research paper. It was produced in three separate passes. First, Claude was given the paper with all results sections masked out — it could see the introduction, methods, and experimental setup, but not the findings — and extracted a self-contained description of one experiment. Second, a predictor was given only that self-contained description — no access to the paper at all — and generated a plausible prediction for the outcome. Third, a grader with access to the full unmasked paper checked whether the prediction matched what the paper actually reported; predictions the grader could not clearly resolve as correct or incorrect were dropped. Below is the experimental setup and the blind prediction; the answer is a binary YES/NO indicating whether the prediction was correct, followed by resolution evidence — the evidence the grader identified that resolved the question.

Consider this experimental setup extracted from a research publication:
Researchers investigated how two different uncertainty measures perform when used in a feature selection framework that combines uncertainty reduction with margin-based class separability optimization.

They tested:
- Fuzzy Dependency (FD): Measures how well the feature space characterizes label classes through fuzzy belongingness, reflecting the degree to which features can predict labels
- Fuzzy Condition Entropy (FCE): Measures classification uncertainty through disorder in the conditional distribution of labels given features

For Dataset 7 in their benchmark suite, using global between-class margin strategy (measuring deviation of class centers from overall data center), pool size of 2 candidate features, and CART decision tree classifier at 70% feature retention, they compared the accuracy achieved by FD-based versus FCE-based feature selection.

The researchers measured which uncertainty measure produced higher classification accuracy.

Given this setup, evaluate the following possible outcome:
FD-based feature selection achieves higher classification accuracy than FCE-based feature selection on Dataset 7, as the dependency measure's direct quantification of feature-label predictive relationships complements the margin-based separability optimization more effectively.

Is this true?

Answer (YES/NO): NO